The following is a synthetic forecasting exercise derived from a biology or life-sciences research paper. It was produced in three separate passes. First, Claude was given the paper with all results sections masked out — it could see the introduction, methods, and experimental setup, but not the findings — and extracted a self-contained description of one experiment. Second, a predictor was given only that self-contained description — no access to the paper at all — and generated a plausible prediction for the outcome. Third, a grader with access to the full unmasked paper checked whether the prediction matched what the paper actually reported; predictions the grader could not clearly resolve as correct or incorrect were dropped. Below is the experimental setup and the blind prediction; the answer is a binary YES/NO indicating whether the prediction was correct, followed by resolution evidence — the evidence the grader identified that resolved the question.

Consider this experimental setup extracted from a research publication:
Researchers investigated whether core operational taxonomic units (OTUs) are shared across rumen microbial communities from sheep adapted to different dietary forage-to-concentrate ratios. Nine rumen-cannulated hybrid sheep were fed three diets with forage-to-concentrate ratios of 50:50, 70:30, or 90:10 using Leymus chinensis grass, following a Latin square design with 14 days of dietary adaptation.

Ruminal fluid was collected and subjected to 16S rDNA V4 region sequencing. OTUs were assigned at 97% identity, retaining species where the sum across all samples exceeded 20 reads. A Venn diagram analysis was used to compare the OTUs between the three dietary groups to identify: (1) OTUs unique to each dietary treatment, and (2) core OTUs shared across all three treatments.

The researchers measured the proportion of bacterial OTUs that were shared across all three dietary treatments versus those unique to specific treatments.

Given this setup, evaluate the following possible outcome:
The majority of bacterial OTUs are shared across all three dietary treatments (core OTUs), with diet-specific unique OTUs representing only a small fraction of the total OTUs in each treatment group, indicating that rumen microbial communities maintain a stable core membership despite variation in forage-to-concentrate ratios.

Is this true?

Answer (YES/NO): YES